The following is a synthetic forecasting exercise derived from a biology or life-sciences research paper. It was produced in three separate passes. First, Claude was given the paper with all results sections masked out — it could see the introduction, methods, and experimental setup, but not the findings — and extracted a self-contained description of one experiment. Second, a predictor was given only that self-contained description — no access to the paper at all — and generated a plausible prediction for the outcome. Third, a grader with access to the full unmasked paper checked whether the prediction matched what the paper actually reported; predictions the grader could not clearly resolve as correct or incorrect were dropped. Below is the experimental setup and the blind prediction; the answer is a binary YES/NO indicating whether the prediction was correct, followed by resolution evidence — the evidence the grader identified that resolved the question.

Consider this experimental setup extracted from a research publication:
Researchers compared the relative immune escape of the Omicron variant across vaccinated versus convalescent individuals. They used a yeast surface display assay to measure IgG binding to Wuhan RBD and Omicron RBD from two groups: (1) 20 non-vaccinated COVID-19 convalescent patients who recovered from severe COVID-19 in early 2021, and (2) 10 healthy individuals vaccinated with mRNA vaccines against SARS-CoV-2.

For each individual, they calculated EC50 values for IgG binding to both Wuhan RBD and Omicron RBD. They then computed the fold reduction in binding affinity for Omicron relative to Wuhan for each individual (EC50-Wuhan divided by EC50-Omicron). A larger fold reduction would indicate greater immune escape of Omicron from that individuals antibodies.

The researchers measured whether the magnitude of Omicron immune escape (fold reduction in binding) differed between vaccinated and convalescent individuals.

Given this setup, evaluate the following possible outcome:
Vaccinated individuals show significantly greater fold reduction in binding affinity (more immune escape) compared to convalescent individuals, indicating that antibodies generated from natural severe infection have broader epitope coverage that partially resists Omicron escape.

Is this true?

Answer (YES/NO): NO